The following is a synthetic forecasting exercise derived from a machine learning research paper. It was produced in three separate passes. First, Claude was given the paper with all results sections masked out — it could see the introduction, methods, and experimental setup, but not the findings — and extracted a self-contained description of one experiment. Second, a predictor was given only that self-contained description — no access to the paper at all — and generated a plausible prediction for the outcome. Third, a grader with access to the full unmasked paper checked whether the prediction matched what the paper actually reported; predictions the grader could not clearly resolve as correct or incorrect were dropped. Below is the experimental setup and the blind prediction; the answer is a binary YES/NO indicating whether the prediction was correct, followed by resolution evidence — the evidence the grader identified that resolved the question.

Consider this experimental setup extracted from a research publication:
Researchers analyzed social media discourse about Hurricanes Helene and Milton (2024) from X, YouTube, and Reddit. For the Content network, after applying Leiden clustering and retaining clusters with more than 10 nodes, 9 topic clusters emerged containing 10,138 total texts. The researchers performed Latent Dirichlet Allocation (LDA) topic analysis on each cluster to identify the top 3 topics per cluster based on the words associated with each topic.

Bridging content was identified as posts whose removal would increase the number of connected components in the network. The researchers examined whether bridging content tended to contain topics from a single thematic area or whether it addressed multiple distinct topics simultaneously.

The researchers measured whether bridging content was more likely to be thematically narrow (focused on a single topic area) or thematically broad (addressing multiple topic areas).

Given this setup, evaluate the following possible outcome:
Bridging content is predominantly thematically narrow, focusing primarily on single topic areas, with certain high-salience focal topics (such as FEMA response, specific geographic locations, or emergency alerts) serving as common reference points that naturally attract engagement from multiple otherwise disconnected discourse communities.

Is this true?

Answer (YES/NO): NO